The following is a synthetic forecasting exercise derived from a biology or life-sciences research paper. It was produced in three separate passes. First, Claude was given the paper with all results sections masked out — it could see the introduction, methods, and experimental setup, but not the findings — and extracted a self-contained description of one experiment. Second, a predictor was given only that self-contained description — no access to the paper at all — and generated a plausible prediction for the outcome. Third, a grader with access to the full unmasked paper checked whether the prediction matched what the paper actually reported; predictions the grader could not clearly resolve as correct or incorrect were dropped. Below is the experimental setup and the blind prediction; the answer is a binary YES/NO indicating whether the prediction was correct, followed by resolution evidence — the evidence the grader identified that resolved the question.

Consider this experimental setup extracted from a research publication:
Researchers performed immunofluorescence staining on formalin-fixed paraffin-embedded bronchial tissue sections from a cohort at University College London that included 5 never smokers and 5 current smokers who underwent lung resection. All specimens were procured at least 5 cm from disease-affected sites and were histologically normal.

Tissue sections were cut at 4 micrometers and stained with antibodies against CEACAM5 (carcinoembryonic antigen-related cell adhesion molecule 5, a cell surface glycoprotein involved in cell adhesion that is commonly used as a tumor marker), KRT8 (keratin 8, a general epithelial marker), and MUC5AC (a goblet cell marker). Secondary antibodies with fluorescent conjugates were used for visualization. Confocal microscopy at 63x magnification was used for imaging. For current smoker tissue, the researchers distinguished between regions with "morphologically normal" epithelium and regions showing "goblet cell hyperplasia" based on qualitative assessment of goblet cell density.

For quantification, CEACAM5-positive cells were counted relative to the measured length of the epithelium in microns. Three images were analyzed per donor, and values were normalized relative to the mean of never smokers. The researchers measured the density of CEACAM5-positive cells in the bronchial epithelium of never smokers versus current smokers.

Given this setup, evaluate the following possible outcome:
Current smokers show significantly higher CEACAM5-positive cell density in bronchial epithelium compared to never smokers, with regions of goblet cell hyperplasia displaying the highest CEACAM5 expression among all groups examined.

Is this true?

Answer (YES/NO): NO